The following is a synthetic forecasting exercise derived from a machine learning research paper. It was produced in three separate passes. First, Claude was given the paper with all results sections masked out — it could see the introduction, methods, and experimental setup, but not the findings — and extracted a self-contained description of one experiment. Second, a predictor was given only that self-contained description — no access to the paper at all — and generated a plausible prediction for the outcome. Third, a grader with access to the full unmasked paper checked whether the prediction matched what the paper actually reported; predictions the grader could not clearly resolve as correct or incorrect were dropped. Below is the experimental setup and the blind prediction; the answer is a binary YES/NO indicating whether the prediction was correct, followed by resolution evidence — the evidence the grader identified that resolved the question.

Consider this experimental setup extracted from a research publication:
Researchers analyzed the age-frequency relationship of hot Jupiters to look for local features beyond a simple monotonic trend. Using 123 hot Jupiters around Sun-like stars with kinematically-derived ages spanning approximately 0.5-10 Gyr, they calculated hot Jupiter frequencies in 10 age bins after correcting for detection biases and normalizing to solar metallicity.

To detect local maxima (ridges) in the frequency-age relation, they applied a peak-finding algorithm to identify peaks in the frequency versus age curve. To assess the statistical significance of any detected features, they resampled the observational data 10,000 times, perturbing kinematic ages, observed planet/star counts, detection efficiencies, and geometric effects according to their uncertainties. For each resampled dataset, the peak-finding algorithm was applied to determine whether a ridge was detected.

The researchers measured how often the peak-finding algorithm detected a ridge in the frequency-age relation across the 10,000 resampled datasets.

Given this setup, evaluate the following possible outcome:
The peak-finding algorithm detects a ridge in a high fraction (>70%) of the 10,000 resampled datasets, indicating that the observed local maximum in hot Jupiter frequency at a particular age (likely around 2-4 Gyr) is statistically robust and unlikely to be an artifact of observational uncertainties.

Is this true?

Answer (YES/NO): YES